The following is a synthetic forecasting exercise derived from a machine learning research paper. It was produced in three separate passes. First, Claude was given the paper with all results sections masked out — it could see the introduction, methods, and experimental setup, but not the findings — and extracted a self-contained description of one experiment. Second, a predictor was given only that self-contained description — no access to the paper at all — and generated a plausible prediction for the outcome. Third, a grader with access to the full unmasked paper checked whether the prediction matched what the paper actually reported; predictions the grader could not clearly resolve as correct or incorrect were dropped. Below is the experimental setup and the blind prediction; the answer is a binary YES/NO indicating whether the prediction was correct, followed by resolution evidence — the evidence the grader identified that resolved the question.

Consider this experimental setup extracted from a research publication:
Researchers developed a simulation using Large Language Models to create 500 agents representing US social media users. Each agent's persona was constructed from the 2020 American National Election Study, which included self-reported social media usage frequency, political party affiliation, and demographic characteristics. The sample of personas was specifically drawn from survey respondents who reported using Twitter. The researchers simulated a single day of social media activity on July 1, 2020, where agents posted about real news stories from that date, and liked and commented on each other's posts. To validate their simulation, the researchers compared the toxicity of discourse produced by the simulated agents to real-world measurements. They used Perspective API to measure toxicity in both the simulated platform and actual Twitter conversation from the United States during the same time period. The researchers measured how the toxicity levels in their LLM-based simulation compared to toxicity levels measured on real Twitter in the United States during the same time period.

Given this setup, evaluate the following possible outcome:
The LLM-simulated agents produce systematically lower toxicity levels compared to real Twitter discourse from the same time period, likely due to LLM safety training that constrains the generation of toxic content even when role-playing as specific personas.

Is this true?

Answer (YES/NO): NO